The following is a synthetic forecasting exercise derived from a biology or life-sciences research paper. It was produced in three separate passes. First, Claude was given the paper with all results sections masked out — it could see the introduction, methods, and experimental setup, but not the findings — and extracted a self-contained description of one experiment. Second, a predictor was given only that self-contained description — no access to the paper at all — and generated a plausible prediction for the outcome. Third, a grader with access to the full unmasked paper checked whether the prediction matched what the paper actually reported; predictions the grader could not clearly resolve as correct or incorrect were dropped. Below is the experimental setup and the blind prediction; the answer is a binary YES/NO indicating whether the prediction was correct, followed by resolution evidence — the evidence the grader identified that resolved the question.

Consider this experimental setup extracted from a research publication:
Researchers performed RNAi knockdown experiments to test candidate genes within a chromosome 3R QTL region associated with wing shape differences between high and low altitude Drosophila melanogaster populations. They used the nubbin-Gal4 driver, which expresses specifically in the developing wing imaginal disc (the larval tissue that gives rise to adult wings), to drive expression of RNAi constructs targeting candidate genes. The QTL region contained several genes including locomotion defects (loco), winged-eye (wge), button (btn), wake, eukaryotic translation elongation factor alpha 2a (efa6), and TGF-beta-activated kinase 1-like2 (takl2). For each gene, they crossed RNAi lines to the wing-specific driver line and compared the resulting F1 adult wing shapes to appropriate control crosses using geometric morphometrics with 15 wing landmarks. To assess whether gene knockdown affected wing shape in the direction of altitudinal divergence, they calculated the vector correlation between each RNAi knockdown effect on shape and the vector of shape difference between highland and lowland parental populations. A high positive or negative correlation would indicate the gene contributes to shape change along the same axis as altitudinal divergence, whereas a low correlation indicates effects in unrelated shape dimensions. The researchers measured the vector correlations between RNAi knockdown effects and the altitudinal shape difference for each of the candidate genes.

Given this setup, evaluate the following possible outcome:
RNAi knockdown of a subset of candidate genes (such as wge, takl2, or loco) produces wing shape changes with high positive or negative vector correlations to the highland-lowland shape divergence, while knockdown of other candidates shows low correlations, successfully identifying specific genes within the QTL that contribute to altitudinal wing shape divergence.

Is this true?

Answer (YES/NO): NO